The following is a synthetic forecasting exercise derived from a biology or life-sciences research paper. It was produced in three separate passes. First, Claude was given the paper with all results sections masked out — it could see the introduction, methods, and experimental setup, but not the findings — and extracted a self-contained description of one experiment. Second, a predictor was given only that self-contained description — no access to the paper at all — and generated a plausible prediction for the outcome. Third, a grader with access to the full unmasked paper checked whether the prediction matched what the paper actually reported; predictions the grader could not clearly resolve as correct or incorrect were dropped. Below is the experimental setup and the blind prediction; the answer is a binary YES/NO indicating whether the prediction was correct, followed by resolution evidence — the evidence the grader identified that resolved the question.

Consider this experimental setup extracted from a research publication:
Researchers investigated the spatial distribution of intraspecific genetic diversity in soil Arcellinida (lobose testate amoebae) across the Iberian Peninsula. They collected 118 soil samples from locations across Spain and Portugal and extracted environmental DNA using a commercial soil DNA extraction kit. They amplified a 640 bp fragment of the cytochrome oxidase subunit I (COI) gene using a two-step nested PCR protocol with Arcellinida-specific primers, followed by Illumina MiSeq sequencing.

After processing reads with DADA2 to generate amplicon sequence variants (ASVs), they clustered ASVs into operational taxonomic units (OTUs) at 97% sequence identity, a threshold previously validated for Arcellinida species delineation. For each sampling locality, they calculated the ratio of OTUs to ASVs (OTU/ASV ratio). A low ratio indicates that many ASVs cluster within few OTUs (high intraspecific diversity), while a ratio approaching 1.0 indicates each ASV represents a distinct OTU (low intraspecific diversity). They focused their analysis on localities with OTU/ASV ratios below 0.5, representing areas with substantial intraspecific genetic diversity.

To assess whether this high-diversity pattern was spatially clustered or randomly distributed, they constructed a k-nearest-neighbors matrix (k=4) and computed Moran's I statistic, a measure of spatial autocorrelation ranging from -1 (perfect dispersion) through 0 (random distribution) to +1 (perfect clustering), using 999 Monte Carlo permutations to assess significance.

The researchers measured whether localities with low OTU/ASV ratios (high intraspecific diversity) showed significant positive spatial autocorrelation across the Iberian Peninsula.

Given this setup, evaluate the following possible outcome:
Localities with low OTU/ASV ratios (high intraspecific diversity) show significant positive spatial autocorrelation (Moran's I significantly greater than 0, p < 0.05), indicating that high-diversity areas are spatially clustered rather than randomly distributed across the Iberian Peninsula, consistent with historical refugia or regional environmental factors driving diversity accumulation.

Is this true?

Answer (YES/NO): YES